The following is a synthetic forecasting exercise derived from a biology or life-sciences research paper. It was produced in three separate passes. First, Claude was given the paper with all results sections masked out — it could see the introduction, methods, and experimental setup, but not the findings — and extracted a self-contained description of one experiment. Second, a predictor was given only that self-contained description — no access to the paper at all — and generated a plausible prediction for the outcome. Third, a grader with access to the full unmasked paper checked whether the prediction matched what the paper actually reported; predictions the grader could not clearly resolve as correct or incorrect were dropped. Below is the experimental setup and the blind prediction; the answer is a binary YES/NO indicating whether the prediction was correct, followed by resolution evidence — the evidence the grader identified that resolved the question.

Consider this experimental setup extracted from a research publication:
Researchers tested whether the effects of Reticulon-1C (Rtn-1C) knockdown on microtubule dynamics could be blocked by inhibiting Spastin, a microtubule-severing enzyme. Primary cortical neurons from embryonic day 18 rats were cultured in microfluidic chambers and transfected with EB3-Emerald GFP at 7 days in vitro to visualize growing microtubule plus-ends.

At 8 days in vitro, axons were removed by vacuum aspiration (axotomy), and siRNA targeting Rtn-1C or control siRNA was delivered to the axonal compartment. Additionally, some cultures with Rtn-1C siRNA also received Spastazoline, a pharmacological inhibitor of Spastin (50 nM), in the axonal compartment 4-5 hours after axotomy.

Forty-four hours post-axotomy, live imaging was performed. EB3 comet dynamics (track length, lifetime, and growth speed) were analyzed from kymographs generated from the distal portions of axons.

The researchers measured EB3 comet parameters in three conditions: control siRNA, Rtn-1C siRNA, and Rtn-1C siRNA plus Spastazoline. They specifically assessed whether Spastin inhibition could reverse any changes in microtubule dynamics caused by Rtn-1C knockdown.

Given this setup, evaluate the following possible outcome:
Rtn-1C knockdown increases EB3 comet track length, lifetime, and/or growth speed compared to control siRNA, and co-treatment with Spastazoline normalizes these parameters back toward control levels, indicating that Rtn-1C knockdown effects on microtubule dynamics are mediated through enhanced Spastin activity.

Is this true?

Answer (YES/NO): NO